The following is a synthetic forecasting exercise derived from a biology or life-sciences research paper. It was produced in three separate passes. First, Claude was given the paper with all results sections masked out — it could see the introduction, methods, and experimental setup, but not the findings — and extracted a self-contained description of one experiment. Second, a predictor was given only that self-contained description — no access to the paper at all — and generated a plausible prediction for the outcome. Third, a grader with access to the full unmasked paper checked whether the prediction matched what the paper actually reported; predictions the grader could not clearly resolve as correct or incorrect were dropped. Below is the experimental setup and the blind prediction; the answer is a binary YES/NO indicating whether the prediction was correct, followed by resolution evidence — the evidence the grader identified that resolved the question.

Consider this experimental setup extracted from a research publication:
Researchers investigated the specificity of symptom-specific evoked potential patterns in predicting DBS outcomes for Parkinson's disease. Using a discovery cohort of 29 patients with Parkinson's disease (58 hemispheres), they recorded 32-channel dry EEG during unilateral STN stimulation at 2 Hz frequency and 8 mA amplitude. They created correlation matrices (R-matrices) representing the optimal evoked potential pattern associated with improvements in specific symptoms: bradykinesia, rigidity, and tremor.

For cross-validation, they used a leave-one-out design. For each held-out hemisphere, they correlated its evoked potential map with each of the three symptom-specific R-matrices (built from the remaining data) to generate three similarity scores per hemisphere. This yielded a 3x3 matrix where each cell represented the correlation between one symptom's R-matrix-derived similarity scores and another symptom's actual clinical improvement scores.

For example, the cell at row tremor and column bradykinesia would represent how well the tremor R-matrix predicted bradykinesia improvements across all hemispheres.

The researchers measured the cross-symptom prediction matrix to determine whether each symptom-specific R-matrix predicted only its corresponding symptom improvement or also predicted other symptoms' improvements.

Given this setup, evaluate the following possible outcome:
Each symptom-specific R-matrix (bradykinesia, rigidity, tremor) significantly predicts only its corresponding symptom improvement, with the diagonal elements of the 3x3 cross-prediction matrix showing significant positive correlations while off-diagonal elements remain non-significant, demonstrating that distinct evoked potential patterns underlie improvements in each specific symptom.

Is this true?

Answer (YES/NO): NO